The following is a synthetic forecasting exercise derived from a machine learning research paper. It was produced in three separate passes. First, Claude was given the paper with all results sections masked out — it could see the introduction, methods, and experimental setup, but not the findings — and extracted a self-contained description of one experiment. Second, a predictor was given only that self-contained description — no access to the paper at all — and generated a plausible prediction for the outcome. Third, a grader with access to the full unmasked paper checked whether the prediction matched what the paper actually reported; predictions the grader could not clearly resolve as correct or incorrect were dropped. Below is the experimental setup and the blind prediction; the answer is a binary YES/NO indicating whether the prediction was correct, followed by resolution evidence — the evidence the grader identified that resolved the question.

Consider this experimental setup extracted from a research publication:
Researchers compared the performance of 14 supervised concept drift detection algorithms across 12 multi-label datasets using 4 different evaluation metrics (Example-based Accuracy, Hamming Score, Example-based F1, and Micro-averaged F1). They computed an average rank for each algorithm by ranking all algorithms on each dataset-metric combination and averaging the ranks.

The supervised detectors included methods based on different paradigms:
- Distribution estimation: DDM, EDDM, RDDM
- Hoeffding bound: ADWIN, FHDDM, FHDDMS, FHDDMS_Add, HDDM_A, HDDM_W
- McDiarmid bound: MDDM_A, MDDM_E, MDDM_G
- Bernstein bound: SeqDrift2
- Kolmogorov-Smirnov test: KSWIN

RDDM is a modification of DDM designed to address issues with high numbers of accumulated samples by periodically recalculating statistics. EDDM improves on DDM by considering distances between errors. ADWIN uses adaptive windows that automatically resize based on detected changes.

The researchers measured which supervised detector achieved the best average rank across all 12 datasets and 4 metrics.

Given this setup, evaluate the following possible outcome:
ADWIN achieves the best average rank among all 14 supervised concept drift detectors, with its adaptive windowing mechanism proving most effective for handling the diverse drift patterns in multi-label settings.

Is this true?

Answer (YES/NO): NO